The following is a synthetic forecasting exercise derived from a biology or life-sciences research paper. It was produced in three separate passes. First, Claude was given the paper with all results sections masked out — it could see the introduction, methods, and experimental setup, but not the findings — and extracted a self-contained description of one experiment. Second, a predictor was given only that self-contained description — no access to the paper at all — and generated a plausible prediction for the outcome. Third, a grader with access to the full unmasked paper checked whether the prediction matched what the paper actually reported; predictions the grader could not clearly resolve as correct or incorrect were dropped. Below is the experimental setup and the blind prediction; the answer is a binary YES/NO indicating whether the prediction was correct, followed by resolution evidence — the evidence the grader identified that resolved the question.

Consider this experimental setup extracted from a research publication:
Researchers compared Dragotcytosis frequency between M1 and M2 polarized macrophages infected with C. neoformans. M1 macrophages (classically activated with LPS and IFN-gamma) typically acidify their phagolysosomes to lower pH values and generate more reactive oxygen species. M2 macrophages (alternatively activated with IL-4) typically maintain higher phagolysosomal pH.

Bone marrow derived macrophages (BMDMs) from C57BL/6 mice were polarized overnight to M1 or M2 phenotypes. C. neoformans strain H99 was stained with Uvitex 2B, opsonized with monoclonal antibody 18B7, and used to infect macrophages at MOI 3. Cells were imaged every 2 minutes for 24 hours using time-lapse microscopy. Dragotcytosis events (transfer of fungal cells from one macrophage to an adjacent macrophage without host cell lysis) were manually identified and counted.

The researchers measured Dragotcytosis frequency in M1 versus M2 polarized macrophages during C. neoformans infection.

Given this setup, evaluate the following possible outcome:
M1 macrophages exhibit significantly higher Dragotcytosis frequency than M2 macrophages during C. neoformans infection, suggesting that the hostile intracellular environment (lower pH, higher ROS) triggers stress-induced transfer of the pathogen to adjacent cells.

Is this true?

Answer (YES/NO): YES